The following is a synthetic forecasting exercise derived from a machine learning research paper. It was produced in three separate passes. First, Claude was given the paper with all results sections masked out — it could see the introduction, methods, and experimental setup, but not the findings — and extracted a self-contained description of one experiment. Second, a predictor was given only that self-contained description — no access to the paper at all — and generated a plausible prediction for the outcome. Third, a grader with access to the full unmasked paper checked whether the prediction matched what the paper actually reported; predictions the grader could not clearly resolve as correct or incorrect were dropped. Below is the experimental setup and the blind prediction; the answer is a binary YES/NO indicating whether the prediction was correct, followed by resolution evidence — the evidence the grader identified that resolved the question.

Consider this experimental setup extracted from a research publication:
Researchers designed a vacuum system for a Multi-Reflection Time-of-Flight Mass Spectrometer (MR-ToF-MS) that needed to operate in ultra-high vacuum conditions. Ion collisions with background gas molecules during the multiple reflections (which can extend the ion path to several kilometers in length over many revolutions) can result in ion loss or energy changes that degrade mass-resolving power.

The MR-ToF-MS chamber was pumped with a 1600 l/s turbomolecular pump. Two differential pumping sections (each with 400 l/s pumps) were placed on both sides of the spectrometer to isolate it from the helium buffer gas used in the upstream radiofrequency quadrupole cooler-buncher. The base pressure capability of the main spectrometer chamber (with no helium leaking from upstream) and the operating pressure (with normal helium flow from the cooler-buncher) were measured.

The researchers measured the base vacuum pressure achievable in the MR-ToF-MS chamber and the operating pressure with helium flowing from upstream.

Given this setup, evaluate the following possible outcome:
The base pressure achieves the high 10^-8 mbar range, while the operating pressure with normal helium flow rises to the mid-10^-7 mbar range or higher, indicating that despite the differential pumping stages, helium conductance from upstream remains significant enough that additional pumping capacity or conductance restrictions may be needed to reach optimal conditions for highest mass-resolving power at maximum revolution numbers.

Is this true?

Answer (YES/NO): NO